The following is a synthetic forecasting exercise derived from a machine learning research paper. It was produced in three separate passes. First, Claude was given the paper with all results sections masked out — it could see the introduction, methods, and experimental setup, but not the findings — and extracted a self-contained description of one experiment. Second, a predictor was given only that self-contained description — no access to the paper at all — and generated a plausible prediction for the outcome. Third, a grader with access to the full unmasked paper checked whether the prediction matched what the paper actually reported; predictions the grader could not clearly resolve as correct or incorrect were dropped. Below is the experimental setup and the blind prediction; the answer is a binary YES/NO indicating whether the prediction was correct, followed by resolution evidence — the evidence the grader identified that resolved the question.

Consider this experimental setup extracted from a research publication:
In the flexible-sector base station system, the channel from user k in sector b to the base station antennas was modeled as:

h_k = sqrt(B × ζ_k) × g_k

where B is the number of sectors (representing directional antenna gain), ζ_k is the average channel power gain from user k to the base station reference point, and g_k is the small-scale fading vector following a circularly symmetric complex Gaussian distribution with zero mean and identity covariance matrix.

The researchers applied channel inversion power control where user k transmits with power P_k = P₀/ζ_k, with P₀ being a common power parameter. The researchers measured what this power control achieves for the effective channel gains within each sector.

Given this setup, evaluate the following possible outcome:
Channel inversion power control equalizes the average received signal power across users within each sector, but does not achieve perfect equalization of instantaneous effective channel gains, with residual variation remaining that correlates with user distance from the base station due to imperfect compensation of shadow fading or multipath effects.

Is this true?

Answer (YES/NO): NO